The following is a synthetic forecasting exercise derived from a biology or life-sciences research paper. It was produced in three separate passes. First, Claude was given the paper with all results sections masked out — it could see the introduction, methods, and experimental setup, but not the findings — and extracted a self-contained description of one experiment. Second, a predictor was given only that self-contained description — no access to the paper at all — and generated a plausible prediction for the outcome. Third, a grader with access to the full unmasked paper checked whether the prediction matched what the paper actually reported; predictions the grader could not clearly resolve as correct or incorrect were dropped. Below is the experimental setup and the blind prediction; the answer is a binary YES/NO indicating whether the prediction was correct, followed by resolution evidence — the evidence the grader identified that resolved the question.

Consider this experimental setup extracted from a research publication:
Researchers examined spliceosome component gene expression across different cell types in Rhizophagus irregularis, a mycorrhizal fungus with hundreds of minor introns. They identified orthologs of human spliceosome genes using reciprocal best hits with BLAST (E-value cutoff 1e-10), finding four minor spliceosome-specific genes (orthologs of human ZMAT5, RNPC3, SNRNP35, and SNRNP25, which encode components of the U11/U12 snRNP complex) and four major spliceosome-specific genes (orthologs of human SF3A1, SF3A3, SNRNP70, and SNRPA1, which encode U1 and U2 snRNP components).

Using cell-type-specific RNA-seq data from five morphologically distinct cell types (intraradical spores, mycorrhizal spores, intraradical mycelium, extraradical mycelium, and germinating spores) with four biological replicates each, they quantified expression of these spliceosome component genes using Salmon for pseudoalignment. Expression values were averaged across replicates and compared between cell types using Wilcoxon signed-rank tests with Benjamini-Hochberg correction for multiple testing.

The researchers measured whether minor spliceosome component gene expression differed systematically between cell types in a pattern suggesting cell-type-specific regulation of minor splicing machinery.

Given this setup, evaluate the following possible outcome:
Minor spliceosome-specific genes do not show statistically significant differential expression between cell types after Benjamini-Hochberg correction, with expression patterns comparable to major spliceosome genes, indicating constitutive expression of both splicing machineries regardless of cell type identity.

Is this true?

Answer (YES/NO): NO